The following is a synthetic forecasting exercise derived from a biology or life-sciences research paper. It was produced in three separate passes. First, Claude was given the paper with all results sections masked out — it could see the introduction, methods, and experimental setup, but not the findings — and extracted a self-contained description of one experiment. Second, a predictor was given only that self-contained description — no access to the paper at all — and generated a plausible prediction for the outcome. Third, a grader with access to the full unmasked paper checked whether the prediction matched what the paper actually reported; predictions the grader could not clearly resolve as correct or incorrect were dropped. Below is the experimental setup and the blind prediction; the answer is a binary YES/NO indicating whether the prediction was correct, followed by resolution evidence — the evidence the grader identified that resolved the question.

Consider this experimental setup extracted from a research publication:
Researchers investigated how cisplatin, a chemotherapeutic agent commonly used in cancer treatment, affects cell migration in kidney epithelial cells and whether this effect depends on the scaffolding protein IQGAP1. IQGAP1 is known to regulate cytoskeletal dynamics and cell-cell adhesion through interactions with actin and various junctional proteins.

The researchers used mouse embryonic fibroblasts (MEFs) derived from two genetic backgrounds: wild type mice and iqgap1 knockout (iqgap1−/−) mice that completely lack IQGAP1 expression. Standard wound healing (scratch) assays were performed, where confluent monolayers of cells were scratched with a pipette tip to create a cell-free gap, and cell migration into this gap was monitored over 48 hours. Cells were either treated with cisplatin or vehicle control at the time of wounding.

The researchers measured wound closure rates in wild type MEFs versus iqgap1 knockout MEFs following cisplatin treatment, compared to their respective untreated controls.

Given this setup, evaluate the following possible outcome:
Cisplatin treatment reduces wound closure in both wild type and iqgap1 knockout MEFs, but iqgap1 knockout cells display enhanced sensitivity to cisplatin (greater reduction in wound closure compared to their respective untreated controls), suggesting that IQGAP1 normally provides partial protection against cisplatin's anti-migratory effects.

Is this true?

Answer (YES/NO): YES